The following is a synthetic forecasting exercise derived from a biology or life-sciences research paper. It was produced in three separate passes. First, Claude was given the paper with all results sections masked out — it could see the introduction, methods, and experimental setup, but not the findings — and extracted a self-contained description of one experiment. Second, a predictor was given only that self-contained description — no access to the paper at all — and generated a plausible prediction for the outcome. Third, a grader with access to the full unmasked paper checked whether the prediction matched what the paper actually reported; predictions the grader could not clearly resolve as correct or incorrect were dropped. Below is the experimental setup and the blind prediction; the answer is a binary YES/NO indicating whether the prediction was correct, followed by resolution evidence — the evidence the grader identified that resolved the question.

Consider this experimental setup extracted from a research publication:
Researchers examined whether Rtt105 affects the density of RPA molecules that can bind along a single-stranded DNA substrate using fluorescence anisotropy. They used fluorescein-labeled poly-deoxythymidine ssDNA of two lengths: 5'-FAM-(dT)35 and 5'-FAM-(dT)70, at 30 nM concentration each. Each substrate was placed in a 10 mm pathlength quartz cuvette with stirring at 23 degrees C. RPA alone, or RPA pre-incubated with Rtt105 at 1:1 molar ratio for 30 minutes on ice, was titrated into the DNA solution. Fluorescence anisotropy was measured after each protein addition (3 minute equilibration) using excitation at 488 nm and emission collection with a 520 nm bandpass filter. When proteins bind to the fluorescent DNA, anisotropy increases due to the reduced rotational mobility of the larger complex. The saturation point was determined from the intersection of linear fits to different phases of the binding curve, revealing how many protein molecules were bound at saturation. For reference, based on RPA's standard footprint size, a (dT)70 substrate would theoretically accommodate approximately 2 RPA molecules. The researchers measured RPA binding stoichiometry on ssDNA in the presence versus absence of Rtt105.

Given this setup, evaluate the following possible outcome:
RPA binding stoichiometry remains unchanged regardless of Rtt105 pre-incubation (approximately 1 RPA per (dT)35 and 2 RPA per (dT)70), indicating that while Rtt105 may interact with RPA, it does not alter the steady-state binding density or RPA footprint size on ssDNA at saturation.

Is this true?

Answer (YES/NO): NO